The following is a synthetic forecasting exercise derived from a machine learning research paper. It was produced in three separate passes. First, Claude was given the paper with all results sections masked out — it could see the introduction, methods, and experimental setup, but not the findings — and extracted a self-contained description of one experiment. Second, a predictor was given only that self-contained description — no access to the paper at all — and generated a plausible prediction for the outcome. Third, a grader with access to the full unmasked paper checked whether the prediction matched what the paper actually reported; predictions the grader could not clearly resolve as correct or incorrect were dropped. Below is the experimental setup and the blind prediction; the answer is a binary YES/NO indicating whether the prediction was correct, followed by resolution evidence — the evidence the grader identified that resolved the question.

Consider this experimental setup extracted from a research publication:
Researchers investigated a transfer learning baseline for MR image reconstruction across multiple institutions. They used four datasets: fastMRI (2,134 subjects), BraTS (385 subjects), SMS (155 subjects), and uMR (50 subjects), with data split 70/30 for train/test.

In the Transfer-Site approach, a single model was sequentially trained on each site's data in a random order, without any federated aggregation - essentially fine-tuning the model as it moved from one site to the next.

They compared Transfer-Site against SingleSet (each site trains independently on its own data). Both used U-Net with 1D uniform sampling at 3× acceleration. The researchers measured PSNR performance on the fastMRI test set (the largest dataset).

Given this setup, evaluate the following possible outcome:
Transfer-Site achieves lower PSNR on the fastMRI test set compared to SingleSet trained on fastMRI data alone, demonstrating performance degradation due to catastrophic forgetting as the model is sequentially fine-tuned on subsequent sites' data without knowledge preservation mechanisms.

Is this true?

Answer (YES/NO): YES